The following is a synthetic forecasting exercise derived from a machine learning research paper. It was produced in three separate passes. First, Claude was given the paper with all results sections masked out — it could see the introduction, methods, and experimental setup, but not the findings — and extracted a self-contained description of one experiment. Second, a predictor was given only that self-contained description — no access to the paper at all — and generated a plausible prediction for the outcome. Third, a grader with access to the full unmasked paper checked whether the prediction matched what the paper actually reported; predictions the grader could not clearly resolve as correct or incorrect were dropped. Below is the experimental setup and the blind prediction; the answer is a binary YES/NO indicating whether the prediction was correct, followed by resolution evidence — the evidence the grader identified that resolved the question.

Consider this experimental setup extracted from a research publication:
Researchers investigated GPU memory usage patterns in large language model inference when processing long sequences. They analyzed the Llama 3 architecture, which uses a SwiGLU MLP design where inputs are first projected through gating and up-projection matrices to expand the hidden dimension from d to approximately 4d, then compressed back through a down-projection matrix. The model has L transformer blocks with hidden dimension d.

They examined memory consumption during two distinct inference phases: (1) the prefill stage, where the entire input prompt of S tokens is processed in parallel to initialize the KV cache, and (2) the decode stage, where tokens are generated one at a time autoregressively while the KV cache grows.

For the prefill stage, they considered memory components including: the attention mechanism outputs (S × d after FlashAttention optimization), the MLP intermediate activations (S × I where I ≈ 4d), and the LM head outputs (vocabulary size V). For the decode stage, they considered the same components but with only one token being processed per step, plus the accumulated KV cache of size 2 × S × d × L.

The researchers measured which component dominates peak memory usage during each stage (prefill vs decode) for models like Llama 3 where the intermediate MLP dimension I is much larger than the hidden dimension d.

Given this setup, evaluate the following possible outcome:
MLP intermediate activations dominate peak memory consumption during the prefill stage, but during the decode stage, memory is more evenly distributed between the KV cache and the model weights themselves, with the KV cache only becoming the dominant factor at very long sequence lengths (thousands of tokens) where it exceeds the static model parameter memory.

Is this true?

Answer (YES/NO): NO